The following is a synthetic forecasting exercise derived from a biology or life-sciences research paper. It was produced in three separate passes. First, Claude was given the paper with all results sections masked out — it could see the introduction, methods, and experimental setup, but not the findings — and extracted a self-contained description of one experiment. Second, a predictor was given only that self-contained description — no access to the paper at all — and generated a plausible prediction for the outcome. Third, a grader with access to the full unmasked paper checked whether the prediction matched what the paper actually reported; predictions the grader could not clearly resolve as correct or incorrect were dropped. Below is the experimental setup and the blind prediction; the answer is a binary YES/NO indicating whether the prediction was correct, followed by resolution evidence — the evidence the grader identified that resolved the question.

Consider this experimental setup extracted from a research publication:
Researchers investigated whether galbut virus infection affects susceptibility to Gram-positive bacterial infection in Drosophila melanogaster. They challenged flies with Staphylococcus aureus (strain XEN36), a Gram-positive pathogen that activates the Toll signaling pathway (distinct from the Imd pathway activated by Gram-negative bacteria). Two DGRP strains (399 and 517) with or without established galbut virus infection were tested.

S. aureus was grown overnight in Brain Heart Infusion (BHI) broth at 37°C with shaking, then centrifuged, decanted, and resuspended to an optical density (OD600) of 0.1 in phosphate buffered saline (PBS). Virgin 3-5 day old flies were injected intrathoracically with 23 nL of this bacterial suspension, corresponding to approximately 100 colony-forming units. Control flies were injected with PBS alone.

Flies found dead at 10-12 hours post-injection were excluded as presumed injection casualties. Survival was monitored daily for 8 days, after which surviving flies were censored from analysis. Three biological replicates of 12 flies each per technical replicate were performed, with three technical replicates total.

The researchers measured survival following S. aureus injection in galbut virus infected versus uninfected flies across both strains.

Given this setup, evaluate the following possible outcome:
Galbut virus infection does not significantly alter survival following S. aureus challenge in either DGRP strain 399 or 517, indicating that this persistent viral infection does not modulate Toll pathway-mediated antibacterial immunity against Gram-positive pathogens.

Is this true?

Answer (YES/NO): NO